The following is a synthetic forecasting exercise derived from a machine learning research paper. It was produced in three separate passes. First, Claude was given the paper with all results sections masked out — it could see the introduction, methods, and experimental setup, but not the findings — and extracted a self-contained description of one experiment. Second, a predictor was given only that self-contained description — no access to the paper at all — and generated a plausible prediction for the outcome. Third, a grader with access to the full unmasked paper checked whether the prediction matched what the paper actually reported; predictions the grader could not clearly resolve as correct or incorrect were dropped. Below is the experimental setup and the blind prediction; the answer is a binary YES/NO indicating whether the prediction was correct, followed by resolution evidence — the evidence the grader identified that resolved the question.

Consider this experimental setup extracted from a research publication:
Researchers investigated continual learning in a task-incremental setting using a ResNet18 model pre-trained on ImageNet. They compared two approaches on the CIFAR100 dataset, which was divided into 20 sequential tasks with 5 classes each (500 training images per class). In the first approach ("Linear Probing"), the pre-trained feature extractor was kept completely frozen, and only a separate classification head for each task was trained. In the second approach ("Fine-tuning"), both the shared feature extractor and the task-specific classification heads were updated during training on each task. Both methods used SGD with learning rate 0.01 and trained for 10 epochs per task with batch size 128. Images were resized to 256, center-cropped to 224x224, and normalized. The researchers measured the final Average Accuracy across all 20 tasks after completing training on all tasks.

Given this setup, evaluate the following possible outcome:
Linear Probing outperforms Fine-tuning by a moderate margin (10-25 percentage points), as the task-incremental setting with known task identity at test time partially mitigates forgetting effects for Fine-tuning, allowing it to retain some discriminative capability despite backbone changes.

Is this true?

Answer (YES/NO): NO